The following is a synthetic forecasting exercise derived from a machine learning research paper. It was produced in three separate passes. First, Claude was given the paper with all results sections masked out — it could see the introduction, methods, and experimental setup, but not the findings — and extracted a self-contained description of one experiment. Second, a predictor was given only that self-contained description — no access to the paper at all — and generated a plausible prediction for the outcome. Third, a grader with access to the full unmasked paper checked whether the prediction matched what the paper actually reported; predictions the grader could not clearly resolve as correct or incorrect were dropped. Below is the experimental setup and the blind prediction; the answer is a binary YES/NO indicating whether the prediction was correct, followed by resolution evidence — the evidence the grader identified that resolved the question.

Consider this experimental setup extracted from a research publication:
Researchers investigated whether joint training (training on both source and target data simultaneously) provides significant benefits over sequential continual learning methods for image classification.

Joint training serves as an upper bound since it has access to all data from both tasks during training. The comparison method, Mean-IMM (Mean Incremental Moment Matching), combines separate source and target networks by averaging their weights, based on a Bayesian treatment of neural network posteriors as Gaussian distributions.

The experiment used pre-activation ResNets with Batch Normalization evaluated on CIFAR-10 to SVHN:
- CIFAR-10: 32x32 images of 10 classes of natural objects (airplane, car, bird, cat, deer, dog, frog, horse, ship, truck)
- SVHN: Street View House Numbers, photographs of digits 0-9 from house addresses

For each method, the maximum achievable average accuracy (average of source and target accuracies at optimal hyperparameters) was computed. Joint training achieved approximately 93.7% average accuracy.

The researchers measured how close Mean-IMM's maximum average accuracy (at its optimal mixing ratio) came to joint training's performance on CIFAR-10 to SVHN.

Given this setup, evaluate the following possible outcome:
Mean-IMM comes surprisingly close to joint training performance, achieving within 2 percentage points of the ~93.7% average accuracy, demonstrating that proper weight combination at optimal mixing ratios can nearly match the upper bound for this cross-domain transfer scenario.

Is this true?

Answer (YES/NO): NO